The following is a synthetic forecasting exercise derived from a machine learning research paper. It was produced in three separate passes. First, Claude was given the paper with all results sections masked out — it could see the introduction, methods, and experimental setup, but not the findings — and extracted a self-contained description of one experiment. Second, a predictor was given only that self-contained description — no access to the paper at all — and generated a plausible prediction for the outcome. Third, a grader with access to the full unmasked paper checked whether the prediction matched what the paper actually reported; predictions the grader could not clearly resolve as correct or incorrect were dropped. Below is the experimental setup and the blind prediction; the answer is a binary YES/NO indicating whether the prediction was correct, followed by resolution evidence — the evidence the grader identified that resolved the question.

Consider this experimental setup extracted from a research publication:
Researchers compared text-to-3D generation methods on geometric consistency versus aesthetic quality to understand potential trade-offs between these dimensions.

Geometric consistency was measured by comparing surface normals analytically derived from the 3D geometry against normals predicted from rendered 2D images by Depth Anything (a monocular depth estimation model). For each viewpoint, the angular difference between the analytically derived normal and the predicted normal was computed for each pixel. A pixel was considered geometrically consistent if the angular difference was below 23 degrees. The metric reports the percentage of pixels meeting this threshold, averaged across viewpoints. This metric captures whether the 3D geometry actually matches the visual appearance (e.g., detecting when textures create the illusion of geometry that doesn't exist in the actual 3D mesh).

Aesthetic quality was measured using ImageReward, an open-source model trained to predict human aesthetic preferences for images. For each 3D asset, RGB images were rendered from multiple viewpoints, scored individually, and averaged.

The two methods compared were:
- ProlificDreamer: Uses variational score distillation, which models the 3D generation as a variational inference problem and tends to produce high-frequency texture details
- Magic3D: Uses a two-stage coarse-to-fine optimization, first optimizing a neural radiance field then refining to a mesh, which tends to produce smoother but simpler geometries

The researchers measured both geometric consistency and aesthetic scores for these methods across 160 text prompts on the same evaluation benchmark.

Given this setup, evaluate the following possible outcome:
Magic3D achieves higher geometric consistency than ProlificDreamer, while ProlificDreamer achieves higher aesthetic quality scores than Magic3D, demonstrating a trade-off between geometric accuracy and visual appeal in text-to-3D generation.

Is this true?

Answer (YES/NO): YES